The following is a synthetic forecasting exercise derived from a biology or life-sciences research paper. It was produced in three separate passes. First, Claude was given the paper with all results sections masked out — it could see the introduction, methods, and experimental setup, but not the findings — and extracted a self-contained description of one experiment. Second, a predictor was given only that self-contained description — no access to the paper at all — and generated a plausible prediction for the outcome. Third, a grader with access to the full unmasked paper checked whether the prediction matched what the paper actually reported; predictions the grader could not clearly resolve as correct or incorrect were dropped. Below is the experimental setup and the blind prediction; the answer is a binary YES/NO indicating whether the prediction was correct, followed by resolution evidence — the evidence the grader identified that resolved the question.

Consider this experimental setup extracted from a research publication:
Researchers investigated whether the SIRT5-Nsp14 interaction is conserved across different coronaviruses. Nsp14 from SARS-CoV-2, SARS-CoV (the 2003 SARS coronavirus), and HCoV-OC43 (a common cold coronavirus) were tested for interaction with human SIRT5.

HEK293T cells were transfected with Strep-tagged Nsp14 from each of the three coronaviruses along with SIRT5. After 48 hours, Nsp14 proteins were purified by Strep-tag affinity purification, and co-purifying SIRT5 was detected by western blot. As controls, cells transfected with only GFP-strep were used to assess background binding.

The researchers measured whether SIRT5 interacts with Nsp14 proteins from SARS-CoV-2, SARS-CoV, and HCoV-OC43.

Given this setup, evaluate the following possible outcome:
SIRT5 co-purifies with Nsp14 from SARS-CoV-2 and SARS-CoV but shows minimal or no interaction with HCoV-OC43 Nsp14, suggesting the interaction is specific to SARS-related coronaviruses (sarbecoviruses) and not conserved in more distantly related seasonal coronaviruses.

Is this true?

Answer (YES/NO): YES